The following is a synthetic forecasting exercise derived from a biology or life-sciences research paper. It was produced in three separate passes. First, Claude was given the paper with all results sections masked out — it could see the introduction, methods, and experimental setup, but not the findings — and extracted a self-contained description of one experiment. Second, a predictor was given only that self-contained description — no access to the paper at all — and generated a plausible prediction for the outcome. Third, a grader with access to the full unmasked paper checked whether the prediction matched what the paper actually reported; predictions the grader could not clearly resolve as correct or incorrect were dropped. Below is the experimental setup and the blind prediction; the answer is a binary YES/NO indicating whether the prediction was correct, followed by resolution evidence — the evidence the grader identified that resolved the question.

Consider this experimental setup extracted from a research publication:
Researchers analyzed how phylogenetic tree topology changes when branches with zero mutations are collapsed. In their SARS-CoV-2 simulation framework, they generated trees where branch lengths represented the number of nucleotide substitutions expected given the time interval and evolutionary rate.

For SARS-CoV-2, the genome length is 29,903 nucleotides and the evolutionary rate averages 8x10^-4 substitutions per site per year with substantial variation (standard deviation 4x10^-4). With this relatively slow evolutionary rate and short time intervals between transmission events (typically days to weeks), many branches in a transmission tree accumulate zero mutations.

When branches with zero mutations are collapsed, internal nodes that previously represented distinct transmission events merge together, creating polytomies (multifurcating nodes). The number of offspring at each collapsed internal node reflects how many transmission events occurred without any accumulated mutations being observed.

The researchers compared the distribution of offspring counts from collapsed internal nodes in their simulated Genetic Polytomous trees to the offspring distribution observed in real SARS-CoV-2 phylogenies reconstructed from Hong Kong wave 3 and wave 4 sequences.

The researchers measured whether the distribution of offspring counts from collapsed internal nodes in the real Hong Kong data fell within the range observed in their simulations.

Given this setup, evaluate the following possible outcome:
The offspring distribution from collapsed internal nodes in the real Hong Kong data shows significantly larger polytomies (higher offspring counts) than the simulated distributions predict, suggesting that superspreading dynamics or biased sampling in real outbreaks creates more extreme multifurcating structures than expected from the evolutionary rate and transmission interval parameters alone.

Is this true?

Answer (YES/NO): NO